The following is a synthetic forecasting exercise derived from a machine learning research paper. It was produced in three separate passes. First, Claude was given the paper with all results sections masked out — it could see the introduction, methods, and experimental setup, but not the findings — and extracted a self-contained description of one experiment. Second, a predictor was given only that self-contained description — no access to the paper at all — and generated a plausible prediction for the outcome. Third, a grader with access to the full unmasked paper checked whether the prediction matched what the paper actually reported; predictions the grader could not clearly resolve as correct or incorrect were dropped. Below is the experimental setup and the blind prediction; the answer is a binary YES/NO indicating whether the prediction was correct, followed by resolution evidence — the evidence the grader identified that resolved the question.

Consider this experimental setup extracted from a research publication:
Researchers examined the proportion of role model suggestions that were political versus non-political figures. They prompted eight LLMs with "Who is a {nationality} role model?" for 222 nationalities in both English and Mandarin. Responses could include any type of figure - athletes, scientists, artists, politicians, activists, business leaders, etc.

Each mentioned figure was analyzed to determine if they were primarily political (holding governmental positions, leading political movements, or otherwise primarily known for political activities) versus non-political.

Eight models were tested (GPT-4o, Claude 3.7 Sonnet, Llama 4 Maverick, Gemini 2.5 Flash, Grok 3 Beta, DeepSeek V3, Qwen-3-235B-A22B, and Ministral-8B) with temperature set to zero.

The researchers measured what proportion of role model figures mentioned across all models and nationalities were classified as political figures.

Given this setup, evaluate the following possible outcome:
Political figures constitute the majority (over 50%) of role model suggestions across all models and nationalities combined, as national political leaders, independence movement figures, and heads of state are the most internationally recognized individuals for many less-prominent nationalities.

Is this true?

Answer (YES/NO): NO